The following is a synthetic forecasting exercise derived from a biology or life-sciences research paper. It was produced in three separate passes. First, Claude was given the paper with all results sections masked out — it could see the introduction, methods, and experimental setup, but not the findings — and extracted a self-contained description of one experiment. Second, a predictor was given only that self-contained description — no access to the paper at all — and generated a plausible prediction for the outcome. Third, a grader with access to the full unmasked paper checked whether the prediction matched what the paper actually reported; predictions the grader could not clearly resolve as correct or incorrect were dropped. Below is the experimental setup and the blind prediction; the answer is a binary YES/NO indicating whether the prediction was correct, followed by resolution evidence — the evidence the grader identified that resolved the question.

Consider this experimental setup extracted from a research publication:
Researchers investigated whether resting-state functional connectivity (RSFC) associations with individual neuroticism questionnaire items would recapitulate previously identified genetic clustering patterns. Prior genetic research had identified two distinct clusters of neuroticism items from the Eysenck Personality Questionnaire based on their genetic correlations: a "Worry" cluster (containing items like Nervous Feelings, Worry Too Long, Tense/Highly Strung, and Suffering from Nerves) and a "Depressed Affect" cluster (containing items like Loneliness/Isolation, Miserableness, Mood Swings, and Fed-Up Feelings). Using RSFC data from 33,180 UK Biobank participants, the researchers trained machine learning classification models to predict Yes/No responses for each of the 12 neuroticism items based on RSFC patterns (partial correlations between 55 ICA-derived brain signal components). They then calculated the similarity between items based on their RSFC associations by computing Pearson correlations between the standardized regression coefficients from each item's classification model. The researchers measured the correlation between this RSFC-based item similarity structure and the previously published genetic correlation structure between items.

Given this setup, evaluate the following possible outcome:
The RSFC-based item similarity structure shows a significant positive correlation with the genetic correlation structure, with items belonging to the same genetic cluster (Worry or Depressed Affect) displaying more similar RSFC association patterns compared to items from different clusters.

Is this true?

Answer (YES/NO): YES